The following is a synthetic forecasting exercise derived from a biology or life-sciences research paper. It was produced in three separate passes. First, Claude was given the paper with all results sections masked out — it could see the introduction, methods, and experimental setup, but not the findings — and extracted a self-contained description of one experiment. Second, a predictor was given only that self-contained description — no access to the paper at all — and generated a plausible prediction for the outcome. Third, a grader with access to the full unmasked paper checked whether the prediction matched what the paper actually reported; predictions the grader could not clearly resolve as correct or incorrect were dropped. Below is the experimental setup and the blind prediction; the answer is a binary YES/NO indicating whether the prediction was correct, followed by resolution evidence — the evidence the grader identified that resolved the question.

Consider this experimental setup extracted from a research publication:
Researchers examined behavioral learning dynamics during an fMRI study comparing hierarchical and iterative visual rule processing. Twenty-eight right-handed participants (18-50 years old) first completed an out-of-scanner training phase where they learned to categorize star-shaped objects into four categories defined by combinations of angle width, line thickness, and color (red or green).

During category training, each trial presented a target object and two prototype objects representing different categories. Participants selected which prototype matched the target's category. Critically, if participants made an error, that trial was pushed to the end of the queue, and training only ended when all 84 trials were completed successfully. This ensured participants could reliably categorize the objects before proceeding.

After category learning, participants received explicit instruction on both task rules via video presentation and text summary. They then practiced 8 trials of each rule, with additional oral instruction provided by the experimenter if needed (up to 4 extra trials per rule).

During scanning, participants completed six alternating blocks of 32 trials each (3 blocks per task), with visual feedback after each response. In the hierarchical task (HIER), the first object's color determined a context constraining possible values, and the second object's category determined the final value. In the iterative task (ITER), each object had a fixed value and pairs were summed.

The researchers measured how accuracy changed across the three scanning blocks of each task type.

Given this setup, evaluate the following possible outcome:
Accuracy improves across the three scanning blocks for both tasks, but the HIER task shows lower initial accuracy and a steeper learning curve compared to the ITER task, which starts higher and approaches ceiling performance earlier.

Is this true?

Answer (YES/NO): NO